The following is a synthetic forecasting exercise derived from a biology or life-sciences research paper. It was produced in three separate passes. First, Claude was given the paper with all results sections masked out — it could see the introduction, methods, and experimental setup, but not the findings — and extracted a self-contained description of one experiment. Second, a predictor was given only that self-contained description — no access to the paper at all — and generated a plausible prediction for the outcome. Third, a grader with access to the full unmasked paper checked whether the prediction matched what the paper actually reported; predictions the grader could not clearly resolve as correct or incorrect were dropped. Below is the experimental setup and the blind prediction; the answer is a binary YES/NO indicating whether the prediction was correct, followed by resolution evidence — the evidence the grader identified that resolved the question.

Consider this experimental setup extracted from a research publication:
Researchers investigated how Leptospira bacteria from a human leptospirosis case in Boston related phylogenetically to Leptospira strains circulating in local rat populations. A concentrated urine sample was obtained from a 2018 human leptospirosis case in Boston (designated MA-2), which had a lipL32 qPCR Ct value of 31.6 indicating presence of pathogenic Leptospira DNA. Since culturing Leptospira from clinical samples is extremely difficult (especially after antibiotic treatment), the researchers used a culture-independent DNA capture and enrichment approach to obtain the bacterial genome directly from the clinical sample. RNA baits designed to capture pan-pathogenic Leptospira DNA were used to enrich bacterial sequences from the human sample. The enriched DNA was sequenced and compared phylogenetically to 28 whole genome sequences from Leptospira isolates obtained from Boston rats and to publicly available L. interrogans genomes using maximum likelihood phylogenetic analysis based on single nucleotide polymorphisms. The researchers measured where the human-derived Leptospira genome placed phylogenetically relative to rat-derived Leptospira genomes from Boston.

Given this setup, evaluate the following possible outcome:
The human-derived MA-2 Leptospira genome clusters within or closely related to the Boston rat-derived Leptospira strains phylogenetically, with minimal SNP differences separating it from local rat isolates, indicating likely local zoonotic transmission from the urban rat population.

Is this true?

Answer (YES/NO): YES